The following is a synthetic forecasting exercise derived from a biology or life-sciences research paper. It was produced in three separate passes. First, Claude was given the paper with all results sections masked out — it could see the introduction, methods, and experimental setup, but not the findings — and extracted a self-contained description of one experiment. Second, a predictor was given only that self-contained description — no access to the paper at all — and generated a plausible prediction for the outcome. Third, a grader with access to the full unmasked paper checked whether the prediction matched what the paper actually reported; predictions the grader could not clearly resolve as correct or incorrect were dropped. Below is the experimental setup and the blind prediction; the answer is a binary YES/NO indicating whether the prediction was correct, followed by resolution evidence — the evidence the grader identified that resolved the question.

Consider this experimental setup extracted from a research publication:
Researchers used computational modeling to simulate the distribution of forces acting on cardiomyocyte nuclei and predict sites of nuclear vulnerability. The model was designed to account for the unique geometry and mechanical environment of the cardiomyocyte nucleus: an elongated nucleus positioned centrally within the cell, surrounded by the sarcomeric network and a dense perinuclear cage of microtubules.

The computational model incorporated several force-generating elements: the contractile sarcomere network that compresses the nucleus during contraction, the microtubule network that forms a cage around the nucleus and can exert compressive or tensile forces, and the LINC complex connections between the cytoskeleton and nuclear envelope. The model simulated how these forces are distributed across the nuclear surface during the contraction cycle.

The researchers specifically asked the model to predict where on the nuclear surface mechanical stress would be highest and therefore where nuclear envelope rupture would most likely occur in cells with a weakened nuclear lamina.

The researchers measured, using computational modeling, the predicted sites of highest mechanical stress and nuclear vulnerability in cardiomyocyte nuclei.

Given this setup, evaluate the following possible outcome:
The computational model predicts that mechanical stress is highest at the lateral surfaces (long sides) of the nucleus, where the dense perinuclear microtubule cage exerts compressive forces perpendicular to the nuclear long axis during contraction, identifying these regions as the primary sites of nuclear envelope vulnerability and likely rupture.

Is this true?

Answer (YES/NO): NO